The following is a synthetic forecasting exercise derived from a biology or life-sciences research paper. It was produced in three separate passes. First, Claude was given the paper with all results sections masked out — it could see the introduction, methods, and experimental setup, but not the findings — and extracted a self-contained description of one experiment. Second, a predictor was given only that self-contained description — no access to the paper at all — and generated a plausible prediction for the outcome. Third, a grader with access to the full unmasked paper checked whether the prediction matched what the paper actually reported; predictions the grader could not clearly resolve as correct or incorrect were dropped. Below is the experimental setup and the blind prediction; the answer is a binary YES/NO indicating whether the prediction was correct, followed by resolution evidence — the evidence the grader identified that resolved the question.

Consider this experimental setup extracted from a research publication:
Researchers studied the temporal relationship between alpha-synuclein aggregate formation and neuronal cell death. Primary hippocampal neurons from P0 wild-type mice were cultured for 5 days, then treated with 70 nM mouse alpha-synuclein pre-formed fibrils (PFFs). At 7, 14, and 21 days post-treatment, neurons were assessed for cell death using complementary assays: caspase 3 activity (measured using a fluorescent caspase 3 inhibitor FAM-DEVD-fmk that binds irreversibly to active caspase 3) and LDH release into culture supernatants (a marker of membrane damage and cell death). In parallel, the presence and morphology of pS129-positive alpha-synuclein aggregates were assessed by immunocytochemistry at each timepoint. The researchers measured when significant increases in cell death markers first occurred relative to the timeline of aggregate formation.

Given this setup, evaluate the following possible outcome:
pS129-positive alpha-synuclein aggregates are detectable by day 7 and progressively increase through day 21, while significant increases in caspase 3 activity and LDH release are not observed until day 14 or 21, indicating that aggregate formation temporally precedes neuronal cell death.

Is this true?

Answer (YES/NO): YES